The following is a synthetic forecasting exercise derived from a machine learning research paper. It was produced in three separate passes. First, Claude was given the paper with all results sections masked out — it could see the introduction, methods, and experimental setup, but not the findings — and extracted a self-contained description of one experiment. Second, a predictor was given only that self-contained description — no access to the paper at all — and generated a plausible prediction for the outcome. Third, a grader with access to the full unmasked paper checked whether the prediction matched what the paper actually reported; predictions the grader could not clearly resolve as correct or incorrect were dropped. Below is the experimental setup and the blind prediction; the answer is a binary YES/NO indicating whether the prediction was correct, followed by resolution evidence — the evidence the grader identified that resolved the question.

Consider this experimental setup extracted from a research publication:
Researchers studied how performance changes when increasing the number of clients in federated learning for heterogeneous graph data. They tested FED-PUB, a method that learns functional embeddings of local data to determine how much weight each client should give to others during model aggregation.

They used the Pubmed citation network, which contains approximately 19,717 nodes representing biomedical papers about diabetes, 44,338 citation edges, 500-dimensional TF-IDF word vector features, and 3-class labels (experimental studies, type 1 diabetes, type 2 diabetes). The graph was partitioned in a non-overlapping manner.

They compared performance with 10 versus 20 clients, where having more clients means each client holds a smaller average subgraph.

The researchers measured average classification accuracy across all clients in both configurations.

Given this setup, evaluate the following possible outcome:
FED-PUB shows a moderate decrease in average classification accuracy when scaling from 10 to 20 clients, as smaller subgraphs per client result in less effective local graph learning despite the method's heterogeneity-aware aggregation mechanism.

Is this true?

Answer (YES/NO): NO